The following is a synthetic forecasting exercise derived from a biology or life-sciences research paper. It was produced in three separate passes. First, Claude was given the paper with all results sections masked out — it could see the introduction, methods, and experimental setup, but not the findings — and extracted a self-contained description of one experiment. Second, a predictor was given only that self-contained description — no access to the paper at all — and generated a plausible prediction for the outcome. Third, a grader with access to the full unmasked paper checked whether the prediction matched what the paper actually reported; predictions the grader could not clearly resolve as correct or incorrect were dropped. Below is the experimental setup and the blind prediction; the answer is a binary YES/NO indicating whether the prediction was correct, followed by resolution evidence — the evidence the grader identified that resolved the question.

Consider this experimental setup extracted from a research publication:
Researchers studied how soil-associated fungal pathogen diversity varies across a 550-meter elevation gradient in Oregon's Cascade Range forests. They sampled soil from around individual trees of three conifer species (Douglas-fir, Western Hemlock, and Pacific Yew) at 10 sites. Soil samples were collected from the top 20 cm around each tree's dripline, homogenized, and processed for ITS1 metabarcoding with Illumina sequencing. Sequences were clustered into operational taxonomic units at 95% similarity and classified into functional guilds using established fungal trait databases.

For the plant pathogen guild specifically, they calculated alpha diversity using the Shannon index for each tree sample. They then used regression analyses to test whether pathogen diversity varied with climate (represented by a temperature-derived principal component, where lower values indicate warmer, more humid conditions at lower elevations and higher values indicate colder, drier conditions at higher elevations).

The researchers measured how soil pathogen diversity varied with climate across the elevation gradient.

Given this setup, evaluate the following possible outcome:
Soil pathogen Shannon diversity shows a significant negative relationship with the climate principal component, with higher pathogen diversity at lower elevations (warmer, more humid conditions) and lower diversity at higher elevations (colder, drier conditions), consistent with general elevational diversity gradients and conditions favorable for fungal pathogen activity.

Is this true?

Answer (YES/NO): YES